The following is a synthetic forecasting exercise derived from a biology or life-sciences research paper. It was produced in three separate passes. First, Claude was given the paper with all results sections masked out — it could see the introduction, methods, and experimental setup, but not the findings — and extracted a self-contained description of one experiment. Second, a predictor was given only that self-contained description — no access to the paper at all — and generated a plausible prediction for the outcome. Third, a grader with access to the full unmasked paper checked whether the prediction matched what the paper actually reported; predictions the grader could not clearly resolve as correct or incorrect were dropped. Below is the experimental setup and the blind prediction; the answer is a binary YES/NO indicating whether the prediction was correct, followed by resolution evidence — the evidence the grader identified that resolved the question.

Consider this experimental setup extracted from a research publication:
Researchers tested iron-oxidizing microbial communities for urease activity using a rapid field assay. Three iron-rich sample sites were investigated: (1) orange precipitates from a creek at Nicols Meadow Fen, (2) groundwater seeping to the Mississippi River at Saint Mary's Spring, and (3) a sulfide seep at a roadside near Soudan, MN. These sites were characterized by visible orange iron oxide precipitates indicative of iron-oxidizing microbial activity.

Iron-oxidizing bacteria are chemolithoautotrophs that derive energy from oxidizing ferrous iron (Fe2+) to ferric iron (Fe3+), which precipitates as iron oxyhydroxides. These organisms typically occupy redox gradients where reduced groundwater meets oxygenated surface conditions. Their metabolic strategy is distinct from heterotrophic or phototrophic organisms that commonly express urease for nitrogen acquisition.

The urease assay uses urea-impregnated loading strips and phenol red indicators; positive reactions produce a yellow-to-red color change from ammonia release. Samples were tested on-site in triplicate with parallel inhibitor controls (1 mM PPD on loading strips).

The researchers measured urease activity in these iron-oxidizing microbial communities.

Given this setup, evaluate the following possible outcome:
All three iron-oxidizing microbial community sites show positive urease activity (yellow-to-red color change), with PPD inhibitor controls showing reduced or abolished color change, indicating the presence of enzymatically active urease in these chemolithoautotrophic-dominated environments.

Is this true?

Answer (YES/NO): NO